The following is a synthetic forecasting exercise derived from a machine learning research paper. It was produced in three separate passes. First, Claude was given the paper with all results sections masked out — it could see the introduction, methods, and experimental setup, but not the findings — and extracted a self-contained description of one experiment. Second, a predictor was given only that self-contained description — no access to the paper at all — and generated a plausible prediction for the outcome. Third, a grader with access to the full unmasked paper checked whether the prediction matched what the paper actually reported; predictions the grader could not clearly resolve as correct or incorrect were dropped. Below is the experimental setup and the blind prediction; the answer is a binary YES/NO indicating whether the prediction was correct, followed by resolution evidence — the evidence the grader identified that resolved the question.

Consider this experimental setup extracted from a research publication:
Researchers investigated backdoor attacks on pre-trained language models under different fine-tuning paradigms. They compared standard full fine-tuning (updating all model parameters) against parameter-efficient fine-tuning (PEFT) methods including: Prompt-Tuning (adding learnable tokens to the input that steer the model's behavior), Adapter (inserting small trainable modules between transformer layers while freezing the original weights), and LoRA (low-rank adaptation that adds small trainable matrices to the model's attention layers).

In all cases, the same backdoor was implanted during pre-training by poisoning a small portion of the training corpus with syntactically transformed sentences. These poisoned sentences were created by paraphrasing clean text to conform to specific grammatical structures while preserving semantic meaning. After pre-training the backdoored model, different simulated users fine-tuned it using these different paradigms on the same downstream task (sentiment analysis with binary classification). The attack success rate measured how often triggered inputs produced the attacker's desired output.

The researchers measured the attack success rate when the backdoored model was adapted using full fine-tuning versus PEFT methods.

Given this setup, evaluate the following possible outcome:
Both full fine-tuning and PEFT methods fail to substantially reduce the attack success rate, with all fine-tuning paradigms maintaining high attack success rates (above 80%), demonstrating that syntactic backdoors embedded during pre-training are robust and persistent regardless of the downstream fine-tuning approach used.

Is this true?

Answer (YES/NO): YES